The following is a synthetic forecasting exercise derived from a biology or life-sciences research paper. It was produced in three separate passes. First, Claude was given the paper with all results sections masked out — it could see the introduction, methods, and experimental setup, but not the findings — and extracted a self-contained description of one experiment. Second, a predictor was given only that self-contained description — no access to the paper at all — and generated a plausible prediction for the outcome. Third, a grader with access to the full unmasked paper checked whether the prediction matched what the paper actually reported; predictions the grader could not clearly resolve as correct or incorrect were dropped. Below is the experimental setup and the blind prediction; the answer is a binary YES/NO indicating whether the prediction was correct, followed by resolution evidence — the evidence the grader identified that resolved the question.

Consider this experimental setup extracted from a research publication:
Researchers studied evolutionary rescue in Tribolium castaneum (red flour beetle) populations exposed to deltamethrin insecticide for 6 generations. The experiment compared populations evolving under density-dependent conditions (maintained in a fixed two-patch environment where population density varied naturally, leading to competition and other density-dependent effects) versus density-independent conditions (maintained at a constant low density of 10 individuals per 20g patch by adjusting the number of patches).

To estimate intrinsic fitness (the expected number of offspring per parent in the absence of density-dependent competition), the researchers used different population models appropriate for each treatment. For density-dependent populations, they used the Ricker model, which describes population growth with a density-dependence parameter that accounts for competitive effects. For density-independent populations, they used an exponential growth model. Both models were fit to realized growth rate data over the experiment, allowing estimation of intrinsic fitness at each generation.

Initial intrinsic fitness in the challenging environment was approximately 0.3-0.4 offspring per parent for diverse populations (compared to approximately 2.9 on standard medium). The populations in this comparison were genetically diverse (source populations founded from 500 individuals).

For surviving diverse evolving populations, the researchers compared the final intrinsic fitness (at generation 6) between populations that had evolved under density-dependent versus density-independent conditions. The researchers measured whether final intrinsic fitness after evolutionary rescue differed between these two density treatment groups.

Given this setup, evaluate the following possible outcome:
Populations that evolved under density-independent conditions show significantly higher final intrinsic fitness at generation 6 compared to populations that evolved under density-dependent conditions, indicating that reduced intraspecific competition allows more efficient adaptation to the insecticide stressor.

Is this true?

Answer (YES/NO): NO